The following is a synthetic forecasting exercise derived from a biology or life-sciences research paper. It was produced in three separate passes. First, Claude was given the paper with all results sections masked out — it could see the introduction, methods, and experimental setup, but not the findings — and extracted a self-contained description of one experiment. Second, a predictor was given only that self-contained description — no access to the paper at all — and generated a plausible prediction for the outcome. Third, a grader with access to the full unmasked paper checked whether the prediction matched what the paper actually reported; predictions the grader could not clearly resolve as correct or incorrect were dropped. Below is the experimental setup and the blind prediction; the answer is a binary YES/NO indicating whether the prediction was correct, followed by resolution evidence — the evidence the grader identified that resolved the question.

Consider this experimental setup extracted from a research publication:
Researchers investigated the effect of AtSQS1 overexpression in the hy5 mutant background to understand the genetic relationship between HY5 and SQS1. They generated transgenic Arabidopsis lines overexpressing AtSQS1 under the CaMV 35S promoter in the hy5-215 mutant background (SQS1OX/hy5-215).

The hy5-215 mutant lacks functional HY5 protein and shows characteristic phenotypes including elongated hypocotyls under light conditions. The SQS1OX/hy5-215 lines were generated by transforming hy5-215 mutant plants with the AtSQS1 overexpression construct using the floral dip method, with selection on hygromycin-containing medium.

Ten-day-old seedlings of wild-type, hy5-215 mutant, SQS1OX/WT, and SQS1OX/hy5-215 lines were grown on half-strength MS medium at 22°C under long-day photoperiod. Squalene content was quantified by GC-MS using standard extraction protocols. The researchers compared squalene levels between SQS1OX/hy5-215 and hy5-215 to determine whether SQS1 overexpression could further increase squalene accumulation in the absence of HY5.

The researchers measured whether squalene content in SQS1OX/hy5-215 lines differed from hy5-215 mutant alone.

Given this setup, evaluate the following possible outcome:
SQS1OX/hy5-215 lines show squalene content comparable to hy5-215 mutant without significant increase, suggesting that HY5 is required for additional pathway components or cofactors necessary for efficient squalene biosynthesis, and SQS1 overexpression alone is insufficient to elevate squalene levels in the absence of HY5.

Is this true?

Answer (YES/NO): NO